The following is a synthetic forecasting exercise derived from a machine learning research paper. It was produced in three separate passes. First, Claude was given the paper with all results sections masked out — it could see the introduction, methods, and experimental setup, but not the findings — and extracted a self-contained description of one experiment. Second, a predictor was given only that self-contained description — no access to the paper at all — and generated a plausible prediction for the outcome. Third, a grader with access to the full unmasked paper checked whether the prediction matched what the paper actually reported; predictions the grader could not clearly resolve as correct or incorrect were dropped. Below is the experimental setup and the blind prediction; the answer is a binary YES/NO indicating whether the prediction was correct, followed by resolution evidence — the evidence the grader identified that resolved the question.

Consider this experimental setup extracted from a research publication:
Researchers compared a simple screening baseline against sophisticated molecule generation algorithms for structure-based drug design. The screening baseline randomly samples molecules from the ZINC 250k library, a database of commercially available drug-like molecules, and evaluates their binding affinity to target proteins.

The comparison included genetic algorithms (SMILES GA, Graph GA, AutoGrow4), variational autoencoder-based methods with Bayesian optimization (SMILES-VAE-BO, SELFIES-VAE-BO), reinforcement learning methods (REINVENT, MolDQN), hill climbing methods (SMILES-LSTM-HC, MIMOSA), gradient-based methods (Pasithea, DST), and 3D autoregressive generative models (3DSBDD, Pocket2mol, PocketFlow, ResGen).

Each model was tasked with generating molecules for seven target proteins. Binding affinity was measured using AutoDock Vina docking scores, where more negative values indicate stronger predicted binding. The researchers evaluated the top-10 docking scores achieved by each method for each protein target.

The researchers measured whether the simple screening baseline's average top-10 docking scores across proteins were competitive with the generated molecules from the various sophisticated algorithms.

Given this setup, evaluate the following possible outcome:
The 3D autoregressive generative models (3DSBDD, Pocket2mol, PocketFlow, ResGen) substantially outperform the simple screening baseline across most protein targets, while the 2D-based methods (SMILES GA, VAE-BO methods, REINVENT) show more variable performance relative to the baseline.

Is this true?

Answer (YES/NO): NO